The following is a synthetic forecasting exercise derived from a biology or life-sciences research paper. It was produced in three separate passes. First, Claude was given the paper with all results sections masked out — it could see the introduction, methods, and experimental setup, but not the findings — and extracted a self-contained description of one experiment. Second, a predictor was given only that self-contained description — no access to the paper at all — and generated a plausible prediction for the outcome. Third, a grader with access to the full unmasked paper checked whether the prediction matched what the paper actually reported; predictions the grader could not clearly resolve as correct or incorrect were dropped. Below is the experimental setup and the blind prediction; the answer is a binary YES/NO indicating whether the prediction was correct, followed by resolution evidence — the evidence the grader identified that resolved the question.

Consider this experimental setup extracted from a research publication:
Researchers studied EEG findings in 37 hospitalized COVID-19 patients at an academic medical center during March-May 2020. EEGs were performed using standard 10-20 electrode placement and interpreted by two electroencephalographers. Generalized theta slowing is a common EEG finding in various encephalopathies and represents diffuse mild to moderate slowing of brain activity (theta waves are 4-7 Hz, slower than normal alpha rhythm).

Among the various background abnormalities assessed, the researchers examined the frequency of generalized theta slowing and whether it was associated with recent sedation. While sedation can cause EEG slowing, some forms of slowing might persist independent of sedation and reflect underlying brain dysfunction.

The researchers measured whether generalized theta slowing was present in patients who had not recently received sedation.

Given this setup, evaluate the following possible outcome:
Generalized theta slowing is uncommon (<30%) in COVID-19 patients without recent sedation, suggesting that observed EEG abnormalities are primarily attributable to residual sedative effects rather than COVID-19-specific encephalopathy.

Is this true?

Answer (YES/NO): NO